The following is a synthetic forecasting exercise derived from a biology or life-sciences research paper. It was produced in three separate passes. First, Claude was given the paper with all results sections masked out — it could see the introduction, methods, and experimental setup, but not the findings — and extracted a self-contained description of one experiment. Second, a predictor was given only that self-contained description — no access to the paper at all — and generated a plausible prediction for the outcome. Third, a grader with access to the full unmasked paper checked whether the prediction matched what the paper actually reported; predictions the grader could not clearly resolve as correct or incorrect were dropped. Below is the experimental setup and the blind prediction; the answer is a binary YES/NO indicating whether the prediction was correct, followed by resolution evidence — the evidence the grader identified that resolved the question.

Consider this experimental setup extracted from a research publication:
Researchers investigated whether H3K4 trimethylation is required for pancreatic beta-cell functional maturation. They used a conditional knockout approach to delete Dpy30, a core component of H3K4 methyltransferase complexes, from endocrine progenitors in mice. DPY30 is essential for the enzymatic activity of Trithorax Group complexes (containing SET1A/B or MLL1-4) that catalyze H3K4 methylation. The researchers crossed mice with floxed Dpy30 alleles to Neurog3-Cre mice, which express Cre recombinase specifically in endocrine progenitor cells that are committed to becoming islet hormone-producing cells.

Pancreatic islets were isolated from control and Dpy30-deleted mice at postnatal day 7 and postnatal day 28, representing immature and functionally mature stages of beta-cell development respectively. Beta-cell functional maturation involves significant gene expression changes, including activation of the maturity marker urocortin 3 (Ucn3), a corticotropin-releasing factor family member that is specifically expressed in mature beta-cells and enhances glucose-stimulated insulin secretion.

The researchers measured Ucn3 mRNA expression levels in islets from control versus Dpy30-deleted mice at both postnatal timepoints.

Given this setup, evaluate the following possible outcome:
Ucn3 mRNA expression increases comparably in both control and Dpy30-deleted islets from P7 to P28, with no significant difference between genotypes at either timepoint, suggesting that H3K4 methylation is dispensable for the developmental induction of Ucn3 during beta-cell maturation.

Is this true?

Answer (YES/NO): NO